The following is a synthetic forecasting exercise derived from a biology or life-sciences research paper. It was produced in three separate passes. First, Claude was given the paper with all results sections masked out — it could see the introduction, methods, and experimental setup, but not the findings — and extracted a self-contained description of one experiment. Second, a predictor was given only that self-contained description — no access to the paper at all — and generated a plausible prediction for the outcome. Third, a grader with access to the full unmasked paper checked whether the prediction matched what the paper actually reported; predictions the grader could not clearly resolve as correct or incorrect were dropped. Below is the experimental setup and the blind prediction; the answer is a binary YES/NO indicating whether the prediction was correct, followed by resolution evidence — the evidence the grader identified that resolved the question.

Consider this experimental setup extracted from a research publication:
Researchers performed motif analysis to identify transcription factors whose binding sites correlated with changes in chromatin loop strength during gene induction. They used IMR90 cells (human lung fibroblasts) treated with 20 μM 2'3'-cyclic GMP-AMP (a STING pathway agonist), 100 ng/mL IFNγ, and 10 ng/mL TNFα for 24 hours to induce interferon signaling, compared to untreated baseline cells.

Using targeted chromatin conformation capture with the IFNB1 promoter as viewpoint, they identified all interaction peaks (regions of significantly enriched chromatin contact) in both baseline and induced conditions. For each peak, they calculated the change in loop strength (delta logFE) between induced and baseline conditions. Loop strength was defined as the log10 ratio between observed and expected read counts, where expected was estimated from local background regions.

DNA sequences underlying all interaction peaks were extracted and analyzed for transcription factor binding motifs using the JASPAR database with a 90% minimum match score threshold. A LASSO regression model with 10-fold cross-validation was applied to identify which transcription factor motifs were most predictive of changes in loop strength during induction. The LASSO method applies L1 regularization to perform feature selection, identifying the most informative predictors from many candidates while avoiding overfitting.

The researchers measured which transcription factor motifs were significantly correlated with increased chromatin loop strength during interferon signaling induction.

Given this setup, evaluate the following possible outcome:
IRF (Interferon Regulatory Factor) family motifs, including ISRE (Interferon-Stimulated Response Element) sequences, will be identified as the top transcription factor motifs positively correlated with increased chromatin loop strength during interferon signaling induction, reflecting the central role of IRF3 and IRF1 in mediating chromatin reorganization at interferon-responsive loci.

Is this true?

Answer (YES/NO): YES